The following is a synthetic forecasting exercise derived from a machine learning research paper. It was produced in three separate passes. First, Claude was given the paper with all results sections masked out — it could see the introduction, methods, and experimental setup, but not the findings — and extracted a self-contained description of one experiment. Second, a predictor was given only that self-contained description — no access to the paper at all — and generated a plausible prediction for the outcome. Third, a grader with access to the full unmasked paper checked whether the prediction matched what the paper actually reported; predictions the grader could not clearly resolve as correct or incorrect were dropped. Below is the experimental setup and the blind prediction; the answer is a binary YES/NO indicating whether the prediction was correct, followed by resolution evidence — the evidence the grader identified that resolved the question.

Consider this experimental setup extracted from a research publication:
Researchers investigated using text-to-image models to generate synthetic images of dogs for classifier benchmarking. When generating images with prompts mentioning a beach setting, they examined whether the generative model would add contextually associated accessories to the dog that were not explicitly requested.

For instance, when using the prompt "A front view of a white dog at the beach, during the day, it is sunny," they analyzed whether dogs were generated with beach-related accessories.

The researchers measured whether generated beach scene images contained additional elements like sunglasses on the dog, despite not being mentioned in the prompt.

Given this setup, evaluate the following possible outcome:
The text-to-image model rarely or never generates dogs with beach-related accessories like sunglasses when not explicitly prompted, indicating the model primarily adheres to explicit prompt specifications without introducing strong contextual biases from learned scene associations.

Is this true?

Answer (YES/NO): NO